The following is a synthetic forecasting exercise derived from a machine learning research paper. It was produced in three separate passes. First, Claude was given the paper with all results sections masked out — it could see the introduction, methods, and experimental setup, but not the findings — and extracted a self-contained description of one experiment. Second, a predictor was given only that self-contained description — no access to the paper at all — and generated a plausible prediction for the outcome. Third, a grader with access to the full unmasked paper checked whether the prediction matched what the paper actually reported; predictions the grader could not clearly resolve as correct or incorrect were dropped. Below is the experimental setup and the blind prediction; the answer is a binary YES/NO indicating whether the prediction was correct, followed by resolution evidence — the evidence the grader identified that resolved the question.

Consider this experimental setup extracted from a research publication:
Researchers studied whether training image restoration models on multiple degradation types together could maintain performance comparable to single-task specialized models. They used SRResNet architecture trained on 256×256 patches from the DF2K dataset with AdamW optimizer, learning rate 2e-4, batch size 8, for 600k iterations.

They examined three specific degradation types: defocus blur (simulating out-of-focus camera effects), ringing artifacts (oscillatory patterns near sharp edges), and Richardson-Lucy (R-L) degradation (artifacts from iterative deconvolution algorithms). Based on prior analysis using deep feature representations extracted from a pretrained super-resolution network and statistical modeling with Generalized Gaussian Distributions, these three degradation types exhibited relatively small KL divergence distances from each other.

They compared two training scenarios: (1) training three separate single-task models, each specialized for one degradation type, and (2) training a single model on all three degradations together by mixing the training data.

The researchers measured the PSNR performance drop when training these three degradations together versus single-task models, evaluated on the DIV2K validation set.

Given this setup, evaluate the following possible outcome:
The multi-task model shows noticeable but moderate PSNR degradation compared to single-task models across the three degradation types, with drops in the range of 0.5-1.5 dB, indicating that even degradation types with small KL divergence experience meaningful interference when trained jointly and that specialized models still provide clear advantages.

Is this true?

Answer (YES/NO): NO